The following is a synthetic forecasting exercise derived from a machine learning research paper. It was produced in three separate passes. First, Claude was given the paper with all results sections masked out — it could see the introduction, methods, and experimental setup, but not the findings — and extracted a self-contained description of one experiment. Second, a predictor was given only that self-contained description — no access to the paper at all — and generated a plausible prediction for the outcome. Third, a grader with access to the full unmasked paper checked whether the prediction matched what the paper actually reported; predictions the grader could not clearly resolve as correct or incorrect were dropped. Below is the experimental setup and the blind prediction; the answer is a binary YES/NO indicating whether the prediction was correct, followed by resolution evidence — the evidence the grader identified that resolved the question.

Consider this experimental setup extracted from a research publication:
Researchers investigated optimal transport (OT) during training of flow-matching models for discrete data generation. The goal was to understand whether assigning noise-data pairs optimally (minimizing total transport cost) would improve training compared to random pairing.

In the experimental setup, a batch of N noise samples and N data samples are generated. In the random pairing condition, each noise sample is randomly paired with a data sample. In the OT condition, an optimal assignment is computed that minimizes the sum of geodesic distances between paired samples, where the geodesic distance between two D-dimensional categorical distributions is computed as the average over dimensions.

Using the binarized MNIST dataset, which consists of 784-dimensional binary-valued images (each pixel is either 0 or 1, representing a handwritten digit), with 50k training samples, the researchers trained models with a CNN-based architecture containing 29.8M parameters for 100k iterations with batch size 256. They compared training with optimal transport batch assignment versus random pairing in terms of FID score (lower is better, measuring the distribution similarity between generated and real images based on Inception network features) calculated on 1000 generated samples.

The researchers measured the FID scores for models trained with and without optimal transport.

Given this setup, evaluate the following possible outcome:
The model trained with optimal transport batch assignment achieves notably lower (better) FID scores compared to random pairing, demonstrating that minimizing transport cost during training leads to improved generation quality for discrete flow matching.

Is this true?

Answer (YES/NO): NO